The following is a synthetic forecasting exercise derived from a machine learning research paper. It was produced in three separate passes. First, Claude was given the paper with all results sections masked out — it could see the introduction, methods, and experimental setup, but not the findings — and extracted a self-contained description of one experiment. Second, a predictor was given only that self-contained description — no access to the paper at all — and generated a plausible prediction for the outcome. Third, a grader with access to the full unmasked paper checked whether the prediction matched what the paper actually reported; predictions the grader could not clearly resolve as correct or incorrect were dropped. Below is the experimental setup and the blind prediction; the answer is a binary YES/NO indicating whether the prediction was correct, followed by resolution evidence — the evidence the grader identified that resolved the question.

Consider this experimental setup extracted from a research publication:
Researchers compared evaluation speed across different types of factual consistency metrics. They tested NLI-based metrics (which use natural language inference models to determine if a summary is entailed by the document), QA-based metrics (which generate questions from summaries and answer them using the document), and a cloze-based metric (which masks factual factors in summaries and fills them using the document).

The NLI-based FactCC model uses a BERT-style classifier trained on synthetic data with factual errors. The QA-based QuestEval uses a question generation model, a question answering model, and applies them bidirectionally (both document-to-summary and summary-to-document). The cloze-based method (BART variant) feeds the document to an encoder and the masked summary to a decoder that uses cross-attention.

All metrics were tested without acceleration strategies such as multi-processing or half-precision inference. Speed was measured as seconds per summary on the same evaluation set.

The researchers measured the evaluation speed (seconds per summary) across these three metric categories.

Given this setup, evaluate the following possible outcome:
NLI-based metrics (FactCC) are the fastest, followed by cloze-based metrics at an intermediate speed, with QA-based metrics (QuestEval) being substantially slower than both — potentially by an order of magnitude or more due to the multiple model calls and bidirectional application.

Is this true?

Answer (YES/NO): NO